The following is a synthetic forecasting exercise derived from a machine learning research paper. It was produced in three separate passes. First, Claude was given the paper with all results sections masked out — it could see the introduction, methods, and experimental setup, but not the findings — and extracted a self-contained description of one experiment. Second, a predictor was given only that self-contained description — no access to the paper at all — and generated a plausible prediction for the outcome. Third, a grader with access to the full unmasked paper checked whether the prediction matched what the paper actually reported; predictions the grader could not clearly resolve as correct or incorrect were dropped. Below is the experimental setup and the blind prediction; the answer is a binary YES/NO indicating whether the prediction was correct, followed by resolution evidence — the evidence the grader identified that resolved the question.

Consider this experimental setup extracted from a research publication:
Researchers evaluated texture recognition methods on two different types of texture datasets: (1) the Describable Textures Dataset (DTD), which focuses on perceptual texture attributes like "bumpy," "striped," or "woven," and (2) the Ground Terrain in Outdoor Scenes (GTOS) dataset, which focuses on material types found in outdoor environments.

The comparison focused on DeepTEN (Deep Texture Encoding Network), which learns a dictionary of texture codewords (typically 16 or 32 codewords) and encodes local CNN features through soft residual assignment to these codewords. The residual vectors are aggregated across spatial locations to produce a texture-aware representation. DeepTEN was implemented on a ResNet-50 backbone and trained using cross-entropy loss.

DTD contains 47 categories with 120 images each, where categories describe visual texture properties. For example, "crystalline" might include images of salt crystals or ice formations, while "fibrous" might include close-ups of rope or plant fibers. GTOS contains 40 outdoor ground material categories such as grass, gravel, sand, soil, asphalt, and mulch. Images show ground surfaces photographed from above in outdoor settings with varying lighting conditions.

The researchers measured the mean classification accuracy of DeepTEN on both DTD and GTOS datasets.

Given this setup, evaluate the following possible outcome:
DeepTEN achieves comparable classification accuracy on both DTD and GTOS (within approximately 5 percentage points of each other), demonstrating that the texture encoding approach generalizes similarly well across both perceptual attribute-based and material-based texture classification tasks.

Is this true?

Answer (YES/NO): NO